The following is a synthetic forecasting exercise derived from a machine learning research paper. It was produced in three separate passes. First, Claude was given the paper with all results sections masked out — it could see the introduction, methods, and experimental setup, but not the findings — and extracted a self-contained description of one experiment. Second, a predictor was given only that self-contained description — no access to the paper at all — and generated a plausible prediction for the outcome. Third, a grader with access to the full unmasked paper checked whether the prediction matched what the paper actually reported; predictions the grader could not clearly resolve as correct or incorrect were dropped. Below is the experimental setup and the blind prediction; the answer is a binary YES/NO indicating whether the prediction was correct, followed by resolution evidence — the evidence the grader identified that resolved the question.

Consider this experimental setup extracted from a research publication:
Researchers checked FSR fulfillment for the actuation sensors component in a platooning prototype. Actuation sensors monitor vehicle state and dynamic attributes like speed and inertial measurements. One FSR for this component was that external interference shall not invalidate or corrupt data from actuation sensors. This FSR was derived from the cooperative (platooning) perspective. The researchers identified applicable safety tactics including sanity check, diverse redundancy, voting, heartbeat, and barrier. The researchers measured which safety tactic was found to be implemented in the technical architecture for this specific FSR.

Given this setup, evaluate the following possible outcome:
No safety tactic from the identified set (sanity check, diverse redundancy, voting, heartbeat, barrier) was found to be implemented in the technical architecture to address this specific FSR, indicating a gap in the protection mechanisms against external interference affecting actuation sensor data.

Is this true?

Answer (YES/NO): NO